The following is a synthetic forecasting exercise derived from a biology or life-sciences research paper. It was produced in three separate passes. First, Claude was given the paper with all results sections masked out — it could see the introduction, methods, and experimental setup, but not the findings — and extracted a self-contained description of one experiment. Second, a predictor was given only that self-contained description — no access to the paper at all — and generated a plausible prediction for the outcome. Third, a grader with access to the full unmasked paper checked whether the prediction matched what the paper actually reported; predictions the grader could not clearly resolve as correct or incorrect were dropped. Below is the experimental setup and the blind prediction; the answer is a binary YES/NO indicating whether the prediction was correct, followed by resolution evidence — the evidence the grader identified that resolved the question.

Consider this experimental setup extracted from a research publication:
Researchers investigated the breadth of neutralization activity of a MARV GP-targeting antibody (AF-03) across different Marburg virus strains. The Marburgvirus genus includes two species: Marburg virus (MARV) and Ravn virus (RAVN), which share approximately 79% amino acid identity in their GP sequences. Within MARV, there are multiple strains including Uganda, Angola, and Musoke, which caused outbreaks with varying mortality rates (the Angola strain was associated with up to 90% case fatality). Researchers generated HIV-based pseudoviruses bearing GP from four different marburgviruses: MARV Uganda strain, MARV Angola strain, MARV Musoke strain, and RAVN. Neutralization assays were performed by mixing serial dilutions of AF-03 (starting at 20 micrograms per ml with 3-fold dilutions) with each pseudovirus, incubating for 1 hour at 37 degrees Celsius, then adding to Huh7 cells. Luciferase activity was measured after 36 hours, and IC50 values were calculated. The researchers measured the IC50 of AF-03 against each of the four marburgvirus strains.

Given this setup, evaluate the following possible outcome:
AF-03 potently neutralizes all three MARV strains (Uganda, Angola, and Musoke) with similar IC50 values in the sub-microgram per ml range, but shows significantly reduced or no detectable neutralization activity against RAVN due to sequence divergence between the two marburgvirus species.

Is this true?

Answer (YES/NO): NO